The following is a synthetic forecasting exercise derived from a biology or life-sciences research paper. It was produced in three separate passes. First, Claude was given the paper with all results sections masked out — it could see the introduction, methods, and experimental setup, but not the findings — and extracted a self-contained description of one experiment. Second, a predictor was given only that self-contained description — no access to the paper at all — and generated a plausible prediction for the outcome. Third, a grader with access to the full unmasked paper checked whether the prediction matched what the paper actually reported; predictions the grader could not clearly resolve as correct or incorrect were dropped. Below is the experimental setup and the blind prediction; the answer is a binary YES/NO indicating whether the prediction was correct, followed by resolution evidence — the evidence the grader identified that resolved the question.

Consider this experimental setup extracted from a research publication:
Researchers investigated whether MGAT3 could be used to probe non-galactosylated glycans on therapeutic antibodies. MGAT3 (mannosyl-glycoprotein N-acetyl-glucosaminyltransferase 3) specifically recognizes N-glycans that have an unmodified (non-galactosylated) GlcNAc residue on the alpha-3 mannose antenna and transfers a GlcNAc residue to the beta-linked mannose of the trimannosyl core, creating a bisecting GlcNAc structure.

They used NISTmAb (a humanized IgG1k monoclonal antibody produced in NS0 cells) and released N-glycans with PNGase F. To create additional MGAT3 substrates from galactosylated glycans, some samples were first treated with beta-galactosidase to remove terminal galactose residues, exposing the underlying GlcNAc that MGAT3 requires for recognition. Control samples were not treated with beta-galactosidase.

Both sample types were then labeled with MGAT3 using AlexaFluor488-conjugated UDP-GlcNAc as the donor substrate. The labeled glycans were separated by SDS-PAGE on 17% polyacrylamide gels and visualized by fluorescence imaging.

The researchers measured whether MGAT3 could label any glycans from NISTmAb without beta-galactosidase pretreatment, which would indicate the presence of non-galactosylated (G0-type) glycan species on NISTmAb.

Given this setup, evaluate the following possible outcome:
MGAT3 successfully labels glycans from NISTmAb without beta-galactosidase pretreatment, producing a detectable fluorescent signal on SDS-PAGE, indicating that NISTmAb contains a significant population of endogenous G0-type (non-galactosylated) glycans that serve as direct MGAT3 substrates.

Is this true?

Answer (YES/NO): NO